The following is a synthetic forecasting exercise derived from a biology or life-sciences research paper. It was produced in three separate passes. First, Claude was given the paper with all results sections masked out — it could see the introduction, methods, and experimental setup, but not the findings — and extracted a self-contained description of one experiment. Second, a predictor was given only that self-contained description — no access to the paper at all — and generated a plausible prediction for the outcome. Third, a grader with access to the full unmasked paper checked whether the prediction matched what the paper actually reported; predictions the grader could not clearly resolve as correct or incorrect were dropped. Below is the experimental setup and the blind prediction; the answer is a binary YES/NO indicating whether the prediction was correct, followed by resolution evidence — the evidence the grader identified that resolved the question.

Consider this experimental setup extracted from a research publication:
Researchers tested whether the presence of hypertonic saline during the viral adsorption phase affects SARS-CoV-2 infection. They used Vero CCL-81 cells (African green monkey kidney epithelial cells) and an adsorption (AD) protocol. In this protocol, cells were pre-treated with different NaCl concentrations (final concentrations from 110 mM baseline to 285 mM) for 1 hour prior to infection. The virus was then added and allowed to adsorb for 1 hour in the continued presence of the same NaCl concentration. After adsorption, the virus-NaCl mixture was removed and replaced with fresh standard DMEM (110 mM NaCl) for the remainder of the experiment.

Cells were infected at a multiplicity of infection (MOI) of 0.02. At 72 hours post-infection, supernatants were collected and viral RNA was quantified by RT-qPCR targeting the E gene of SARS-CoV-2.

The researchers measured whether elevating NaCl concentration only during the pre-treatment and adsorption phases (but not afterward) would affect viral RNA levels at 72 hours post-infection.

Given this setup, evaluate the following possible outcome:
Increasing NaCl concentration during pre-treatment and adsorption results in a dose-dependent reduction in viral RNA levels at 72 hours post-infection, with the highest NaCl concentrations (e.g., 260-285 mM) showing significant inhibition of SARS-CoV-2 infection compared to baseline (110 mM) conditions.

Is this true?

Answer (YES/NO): NO